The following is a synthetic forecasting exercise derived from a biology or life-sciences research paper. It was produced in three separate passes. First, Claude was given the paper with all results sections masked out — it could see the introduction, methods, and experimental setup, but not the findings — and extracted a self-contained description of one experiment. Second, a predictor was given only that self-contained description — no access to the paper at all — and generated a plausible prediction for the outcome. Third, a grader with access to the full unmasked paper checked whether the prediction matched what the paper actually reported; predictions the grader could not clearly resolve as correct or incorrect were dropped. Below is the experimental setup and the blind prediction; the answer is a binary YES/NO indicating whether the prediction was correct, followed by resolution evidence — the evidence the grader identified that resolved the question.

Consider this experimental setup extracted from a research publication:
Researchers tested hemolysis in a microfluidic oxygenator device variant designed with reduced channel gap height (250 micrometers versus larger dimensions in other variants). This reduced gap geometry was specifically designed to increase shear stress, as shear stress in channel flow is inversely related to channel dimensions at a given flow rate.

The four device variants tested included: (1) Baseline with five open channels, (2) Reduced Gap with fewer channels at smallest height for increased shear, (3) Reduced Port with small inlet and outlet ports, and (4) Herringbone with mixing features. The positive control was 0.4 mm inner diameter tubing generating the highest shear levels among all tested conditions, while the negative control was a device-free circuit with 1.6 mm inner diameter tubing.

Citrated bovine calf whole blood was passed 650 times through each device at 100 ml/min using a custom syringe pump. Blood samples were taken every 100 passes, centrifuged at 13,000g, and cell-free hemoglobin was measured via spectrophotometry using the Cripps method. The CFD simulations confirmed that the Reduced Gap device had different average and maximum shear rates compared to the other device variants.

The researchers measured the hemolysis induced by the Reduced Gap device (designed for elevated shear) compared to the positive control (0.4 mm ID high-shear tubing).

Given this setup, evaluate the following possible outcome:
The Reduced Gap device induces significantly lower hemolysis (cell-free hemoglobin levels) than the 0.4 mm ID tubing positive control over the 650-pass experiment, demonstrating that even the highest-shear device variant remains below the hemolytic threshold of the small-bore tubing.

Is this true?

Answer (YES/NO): YES